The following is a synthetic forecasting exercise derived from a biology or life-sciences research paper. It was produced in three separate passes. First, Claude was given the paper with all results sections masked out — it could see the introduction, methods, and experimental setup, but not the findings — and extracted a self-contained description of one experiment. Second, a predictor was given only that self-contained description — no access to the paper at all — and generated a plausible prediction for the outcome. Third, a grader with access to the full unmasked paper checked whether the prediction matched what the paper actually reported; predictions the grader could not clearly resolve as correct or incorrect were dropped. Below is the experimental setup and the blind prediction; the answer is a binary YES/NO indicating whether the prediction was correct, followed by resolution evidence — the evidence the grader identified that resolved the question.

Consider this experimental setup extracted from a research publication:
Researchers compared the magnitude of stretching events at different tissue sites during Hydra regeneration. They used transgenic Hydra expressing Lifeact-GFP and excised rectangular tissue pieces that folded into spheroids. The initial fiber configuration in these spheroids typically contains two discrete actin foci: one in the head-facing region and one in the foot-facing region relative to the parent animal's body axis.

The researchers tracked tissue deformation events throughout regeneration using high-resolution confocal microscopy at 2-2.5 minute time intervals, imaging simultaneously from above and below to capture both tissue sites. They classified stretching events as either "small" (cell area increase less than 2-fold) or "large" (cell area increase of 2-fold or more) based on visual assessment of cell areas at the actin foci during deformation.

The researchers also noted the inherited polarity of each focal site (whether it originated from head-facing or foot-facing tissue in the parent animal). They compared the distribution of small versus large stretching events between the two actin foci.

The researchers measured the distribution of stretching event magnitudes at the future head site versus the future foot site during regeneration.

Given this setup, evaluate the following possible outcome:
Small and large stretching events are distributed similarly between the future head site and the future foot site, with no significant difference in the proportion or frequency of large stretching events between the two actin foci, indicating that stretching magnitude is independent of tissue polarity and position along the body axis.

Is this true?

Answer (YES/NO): NO